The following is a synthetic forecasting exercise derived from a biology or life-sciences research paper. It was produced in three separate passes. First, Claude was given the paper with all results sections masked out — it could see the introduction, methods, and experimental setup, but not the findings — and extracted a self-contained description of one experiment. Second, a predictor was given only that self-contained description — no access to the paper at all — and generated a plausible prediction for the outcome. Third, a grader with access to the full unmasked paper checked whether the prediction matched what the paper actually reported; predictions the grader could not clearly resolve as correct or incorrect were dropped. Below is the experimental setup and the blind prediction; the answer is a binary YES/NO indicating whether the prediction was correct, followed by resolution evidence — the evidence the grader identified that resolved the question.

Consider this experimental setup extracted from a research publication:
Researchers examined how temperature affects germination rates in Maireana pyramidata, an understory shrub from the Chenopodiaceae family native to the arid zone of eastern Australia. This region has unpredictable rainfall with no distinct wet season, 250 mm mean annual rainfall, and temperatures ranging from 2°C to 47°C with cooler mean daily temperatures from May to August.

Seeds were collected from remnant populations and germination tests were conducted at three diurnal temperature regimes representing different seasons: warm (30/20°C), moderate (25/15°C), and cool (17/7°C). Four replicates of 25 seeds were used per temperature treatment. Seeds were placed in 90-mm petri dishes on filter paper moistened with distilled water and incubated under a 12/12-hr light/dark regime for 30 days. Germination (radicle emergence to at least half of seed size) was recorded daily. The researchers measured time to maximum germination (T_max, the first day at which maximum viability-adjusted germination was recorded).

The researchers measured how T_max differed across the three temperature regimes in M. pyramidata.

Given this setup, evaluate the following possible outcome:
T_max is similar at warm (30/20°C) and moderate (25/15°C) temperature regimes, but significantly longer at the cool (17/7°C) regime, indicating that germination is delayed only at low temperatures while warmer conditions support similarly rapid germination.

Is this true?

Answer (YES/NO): NO